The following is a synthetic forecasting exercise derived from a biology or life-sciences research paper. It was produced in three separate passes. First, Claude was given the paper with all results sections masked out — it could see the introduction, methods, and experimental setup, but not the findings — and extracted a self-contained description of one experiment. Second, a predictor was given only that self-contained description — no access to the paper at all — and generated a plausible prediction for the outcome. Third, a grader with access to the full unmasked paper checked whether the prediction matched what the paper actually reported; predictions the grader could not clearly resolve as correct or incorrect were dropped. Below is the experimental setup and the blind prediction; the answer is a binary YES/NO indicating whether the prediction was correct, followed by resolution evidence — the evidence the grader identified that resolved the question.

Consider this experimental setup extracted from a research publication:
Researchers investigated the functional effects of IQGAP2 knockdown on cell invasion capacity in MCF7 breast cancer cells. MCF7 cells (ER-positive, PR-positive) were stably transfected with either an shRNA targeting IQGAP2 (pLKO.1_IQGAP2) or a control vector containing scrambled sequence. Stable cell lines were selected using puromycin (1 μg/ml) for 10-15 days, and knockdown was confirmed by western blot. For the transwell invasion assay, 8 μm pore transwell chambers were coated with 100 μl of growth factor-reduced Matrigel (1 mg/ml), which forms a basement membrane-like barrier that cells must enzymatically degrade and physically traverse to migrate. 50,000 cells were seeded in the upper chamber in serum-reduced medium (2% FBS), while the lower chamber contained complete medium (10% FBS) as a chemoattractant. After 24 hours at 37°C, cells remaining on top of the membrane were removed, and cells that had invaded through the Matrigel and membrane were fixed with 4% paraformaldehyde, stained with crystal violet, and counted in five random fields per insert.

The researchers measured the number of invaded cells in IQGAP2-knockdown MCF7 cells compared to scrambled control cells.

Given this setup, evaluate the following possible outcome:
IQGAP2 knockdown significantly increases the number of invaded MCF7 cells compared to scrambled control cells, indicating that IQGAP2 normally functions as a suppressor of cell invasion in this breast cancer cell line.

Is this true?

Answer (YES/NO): YES